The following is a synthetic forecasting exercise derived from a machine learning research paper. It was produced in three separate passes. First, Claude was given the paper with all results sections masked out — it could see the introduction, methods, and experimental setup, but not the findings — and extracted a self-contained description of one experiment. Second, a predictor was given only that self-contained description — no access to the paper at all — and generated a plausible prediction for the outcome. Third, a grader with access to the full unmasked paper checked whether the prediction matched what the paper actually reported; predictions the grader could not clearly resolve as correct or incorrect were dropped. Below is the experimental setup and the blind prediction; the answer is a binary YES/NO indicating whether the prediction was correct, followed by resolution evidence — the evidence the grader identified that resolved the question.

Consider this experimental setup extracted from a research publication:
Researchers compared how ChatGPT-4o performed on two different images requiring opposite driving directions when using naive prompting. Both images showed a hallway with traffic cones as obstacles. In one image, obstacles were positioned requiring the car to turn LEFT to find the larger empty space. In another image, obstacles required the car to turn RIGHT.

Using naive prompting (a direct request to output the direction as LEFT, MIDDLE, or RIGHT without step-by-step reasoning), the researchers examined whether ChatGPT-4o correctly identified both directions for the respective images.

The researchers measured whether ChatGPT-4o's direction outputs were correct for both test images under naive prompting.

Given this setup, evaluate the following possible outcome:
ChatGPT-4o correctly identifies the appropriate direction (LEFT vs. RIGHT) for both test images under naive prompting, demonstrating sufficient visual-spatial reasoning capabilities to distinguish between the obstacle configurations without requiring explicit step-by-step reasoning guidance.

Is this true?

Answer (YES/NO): NO